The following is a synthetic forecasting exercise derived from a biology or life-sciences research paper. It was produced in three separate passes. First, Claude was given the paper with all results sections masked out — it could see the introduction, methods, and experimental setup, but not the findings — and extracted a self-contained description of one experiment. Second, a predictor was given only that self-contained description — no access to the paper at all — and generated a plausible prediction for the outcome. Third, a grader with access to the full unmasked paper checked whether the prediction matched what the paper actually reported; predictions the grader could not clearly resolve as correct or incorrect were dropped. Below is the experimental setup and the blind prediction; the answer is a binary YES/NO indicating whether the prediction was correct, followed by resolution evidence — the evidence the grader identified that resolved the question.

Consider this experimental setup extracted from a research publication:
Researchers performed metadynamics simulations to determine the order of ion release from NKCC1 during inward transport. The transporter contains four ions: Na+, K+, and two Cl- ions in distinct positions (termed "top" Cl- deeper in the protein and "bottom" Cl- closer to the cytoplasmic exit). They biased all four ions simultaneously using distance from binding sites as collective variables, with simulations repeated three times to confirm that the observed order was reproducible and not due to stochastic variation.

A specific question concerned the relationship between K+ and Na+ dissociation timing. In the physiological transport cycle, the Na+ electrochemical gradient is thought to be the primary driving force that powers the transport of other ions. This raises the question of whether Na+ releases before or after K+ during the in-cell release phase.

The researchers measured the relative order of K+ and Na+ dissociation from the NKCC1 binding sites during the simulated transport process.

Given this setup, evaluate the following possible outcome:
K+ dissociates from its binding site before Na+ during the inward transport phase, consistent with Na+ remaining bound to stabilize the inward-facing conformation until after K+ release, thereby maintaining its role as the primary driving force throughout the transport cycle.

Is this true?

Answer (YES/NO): YES